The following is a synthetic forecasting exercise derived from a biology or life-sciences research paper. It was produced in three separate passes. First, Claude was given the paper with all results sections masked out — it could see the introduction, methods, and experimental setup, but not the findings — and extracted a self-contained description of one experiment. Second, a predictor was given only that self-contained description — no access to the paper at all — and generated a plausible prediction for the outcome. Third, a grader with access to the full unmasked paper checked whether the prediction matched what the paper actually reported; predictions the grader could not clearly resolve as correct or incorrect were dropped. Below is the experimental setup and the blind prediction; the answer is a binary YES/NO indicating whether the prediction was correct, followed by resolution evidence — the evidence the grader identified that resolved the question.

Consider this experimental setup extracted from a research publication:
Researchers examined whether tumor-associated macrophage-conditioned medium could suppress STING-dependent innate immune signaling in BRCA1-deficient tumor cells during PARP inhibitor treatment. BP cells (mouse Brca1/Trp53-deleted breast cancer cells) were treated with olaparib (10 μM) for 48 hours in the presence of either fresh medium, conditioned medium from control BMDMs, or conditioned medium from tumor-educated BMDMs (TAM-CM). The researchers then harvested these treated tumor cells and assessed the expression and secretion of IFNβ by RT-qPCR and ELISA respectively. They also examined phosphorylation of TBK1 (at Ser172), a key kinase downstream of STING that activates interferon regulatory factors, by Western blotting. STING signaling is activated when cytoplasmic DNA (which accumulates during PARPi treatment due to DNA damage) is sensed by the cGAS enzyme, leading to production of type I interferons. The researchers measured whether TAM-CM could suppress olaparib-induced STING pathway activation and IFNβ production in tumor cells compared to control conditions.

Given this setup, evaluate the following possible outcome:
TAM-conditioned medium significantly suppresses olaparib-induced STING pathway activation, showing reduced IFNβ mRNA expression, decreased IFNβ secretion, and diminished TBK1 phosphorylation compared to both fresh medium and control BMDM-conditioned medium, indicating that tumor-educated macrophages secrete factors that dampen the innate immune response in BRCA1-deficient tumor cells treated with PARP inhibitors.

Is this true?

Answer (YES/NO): YES